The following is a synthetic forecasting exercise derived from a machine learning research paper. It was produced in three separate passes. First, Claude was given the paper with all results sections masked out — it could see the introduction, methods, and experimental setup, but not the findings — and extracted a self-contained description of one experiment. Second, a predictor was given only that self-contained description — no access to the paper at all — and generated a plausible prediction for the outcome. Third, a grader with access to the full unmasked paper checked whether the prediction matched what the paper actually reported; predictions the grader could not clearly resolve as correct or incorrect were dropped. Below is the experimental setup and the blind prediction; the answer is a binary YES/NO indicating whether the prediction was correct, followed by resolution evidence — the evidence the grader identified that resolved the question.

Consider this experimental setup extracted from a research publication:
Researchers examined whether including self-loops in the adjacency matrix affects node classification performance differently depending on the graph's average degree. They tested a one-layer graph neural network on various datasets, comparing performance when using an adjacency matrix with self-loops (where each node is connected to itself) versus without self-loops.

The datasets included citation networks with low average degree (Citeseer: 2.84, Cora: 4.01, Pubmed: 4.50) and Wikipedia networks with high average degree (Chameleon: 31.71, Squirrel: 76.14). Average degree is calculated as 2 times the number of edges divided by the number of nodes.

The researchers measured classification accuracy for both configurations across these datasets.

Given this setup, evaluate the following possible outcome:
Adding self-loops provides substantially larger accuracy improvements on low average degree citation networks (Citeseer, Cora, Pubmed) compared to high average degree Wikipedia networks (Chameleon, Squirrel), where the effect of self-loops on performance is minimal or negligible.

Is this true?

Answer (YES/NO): NO